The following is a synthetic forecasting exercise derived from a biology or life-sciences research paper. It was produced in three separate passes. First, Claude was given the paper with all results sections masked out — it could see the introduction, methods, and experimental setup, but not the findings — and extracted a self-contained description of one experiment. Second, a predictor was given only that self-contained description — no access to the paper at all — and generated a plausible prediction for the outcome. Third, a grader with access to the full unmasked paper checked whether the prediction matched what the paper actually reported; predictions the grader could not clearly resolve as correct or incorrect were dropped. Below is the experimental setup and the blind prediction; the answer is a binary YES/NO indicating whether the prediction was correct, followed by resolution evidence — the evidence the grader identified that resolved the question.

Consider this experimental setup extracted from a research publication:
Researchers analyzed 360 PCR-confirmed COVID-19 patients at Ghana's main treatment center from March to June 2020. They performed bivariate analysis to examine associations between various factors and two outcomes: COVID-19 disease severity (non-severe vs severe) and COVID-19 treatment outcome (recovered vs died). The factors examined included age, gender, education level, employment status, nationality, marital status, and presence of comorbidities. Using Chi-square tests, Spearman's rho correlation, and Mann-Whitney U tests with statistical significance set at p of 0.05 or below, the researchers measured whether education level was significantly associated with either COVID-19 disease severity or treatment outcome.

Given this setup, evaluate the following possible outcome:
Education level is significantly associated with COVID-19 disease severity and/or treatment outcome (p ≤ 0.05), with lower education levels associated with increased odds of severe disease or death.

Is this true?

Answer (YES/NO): NO